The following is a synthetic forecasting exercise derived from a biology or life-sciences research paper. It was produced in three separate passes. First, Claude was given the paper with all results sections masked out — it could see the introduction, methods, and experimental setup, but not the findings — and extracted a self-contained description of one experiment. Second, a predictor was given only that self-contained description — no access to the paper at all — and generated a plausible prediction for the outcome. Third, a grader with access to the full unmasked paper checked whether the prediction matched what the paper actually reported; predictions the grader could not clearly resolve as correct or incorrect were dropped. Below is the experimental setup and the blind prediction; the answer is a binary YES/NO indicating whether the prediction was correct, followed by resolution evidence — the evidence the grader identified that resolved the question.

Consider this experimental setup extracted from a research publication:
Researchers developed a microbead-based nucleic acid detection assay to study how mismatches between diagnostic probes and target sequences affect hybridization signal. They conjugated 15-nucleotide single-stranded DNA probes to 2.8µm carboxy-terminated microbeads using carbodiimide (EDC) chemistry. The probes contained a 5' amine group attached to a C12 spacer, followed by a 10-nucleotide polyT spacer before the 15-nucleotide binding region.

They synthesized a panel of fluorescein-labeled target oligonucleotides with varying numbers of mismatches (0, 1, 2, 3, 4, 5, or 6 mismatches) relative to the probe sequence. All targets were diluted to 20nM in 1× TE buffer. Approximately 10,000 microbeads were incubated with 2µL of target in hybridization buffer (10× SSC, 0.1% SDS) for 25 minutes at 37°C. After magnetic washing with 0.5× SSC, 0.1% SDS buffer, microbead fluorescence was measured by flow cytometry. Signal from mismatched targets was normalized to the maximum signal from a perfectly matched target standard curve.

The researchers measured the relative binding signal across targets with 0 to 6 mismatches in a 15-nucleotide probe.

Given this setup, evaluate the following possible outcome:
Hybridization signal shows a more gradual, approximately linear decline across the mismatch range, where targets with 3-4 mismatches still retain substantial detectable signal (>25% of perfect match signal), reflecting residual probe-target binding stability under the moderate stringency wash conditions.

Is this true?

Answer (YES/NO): NO